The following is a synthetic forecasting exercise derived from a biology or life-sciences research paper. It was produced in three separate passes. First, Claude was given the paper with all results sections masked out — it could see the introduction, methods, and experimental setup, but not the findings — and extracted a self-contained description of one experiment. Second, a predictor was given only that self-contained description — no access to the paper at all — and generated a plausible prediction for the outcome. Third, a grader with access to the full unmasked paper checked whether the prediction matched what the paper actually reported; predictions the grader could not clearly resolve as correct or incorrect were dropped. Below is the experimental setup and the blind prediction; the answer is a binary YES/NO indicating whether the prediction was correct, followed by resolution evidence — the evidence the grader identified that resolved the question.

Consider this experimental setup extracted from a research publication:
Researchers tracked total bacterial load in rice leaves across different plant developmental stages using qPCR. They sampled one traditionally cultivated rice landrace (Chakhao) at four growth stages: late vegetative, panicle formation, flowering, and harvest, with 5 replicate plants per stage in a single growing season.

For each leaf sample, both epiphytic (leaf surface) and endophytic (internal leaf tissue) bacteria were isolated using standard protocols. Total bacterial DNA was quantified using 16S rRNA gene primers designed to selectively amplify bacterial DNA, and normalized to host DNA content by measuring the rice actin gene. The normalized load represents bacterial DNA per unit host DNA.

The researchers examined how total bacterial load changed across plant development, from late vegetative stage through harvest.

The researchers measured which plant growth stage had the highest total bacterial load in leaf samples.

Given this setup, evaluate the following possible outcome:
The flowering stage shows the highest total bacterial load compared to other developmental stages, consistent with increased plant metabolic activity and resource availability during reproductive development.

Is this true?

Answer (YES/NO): NO